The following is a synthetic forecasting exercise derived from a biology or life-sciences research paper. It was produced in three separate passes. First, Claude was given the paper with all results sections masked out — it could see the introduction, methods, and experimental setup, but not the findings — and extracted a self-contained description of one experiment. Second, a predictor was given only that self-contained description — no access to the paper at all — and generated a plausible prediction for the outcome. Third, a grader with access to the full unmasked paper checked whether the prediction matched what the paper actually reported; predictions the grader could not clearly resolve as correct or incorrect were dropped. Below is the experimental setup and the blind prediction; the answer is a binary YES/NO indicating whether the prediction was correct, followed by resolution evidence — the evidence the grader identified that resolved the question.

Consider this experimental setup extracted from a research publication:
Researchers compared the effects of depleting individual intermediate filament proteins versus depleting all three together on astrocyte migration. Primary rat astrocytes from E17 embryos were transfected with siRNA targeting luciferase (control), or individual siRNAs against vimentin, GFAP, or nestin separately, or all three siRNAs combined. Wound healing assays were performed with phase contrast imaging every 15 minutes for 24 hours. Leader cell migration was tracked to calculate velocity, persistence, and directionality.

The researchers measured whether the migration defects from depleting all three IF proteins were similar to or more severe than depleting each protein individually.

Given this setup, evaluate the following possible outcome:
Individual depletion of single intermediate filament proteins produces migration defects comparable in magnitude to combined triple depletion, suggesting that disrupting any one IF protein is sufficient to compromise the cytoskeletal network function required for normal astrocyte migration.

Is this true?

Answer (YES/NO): NO